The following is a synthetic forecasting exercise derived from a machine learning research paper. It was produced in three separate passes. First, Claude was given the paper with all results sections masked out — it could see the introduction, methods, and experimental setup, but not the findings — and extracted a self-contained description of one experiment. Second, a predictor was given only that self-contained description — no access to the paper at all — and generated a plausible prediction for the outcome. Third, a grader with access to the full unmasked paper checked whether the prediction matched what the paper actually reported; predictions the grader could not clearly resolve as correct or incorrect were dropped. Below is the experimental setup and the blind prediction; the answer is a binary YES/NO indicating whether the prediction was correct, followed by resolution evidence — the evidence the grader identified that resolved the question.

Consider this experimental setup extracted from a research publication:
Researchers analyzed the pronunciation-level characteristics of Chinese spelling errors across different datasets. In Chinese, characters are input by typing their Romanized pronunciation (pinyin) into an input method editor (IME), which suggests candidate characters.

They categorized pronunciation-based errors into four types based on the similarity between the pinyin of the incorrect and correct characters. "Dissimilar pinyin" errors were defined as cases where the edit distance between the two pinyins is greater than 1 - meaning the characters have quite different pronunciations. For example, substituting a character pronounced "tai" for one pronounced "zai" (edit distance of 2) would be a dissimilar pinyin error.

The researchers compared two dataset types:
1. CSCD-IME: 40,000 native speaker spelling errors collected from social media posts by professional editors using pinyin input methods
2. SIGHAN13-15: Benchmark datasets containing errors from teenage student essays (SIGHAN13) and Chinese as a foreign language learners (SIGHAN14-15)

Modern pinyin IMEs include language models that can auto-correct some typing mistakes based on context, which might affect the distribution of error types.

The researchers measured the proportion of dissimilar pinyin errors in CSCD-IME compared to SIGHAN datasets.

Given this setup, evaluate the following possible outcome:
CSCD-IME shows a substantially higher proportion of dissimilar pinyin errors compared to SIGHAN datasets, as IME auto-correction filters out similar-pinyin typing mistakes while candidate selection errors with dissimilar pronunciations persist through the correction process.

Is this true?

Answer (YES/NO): NO